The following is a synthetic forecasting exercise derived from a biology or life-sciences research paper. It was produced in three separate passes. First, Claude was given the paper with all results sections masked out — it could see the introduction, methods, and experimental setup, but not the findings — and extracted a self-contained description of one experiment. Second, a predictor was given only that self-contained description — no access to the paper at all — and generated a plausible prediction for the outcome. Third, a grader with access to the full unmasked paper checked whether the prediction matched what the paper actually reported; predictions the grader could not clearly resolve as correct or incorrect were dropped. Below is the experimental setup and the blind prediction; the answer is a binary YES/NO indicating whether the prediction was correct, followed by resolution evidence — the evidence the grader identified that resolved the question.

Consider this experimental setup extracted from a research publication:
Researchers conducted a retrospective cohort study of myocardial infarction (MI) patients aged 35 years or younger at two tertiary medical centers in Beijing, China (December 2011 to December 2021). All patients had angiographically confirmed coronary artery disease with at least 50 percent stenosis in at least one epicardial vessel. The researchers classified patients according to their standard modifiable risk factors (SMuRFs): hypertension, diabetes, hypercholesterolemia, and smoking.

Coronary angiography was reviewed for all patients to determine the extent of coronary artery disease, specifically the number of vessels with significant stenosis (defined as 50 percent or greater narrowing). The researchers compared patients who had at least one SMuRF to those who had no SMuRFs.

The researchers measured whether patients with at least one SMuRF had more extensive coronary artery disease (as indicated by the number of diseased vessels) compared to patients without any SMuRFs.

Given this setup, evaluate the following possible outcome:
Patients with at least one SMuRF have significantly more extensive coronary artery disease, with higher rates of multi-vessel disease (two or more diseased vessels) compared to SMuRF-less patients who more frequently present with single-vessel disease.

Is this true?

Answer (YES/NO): YES